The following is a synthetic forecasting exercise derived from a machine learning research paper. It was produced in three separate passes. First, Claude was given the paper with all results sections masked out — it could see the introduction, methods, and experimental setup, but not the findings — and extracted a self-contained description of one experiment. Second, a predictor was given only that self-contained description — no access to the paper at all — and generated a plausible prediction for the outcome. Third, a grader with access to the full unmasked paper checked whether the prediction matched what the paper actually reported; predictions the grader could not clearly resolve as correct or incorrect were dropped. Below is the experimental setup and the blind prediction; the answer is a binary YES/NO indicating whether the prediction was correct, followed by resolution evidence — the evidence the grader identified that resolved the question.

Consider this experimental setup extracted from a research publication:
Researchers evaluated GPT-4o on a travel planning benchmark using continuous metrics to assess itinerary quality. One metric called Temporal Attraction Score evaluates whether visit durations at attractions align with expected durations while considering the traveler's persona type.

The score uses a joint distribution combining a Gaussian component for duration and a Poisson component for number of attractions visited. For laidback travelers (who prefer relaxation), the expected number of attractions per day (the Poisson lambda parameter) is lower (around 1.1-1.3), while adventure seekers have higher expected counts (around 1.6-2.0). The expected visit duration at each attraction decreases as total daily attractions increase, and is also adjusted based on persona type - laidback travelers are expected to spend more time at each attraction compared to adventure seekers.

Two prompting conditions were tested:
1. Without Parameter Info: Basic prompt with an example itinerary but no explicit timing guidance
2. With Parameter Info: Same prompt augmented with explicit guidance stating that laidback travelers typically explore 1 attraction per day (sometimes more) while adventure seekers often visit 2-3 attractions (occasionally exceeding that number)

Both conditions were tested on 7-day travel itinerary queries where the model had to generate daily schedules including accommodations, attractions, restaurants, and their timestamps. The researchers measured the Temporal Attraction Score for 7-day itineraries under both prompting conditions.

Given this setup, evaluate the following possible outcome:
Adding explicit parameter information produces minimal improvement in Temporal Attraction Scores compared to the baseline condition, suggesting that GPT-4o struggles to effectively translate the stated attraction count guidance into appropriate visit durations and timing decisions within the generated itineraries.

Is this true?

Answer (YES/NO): NO